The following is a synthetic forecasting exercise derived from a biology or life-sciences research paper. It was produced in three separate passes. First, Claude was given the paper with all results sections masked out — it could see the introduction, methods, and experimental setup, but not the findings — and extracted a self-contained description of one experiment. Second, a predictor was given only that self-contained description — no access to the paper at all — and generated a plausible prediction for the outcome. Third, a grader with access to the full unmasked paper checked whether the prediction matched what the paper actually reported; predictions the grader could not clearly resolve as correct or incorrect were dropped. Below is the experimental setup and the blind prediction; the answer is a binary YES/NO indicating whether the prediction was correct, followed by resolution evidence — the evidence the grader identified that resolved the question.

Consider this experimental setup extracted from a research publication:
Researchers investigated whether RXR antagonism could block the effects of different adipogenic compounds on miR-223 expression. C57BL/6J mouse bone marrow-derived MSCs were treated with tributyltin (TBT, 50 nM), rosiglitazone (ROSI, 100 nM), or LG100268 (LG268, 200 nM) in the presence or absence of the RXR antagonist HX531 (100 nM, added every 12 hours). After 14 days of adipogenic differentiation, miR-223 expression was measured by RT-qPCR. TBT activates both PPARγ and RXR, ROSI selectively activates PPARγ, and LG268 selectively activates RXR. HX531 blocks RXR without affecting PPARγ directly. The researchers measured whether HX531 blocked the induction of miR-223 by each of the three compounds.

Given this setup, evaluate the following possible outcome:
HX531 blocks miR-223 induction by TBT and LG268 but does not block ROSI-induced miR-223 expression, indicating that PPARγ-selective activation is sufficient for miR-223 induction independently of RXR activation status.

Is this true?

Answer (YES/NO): NO